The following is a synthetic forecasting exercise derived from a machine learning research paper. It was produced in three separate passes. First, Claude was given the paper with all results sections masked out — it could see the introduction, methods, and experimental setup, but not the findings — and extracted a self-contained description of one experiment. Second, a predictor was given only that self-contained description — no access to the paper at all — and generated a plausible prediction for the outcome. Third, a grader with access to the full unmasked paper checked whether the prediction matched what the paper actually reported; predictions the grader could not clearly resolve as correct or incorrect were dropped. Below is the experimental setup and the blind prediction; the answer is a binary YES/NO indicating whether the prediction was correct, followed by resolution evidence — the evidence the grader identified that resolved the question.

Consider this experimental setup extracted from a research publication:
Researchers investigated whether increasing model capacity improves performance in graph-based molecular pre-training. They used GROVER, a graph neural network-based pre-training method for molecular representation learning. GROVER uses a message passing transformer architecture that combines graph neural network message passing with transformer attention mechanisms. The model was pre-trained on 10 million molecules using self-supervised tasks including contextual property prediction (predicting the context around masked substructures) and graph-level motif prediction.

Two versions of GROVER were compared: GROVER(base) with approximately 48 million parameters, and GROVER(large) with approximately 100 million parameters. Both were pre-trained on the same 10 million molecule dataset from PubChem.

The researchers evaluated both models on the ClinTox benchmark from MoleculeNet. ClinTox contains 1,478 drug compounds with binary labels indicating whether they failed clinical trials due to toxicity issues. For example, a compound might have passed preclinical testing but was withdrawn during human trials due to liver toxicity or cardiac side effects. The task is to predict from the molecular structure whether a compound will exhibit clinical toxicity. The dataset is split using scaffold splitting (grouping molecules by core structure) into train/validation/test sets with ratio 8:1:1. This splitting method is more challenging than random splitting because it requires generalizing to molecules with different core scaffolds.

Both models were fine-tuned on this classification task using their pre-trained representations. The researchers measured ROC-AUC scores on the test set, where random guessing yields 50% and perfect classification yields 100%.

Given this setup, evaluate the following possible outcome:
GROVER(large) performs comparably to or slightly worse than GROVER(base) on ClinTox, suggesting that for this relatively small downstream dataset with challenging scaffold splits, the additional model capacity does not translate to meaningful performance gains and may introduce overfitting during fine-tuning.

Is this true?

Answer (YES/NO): NO